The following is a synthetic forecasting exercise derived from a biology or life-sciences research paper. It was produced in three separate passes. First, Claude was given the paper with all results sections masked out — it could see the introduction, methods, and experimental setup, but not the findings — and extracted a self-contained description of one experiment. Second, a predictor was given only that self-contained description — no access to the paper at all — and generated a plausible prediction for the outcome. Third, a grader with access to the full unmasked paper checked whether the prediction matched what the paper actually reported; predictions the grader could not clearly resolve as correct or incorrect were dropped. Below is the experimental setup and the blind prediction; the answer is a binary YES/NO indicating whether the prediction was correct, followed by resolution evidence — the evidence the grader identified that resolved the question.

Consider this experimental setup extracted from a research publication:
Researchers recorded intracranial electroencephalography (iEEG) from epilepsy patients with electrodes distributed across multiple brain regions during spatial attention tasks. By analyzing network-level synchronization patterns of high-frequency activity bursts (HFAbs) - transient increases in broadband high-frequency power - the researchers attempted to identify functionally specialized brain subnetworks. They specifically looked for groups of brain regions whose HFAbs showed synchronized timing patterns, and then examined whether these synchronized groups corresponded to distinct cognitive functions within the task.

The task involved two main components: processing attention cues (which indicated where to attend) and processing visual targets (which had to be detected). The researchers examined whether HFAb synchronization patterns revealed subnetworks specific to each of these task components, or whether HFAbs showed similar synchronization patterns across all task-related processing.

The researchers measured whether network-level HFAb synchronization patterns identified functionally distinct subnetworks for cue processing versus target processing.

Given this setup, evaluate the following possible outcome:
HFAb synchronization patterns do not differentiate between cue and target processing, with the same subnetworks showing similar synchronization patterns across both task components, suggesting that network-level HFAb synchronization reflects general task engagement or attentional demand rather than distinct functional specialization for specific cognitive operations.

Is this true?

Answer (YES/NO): NO